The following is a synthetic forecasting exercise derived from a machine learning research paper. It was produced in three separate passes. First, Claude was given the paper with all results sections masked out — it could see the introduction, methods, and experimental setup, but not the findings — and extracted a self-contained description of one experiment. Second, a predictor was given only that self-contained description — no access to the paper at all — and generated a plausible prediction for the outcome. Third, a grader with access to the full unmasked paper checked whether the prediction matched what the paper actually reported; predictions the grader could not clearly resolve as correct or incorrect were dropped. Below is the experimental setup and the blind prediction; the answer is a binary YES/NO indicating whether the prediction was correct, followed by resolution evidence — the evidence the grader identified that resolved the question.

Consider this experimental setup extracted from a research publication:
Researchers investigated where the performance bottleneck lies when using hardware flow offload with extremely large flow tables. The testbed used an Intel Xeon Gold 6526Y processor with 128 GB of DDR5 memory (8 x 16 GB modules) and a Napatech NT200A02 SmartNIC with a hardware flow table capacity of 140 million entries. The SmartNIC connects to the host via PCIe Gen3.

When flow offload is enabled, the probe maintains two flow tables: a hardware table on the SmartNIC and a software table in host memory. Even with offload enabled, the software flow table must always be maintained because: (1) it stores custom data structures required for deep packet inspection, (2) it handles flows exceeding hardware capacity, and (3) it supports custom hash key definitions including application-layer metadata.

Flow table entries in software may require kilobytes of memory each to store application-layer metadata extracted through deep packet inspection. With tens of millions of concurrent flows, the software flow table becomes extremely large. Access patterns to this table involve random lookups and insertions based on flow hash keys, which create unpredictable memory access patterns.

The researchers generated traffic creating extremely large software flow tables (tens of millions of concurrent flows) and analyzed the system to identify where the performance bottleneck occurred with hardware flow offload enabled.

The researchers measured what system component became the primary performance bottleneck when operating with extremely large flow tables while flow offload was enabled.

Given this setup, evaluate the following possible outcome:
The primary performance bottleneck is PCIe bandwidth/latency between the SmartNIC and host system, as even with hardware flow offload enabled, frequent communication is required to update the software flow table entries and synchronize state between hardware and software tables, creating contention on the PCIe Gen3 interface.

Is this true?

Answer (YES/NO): NO